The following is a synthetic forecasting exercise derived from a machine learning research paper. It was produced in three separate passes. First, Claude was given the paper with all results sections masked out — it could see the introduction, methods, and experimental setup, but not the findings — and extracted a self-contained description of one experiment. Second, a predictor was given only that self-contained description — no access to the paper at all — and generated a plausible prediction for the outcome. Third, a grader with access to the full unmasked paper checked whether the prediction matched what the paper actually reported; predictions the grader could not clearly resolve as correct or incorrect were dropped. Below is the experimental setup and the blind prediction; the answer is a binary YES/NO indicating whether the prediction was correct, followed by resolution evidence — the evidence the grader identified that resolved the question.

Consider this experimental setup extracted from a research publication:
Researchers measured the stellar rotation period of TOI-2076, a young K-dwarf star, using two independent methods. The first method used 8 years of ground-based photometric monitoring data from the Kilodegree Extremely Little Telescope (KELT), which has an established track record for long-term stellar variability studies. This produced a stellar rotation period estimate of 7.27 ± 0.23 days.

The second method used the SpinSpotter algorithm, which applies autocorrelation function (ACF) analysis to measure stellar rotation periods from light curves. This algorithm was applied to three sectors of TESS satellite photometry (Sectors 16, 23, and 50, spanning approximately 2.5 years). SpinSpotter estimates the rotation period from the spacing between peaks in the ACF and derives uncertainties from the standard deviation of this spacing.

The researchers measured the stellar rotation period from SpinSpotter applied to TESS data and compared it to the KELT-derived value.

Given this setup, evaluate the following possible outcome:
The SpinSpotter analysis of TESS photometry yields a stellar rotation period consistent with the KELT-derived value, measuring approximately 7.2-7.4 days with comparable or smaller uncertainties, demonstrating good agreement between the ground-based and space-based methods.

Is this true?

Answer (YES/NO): YES